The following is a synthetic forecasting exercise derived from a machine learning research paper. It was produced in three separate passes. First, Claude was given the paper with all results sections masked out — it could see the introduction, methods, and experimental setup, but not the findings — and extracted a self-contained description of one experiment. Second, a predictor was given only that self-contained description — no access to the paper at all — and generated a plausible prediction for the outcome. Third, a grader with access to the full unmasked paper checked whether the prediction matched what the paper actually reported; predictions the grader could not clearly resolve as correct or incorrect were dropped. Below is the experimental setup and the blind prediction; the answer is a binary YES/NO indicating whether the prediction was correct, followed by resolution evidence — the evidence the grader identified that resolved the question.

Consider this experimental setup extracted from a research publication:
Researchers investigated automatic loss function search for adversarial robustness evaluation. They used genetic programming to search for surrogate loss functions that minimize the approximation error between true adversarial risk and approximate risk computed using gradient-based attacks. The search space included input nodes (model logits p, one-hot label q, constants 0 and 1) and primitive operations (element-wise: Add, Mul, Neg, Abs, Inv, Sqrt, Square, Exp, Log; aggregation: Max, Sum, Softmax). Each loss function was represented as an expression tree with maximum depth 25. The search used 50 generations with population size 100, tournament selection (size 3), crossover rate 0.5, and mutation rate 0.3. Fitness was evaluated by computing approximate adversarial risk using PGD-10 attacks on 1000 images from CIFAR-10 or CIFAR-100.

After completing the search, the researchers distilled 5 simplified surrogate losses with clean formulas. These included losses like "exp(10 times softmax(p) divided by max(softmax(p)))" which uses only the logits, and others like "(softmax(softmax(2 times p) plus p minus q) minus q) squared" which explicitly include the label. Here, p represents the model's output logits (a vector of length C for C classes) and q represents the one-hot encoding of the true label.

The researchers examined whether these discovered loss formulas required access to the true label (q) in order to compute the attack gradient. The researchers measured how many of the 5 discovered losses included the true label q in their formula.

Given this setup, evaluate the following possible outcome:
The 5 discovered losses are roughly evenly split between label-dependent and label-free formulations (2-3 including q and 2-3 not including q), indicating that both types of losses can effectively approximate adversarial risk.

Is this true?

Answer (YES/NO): YES